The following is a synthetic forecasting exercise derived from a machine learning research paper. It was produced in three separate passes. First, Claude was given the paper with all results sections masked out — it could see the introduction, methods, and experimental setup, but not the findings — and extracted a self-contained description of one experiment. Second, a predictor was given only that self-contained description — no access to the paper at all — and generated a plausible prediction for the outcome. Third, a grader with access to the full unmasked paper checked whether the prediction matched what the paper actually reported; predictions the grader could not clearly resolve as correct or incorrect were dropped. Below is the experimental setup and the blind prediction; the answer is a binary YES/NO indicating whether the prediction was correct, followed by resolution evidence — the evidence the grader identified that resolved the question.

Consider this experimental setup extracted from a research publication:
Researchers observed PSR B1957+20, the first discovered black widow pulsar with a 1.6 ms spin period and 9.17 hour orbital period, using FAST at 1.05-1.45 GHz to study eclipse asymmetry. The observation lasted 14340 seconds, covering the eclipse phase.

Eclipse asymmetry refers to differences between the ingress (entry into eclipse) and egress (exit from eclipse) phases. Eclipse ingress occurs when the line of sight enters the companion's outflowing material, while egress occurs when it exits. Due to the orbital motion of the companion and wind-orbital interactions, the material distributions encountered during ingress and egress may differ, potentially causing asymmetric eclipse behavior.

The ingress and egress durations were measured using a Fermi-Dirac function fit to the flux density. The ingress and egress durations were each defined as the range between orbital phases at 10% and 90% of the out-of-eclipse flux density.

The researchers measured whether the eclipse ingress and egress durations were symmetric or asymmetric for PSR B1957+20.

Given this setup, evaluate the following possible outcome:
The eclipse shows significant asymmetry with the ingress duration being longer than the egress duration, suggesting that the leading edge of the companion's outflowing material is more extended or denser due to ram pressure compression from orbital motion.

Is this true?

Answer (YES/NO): NO